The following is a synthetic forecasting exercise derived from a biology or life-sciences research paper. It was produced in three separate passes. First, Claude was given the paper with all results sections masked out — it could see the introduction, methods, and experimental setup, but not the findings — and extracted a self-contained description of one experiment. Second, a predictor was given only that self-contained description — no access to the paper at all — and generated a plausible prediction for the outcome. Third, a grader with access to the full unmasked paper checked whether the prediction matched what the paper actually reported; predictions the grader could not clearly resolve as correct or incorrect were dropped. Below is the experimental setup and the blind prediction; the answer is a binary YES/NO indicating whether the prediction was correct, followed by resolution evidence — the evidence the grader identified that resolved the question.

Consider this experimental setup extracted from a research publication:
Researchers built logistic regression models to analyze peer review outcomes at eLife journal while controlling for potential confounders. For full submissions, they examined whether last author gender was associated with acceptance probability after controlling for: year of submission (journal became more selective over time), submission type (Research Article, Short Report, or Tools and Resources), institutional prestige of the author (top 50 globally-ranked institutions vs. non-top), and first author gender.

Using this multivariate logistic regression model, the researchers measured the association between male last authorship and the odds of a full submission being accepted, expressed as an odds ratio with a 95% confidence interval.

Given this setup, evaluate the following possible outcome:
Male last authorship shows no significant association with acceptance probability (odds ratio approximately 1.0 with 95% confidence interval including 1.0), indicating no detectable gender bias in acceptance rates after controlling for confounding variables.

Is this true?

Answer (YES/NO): NO